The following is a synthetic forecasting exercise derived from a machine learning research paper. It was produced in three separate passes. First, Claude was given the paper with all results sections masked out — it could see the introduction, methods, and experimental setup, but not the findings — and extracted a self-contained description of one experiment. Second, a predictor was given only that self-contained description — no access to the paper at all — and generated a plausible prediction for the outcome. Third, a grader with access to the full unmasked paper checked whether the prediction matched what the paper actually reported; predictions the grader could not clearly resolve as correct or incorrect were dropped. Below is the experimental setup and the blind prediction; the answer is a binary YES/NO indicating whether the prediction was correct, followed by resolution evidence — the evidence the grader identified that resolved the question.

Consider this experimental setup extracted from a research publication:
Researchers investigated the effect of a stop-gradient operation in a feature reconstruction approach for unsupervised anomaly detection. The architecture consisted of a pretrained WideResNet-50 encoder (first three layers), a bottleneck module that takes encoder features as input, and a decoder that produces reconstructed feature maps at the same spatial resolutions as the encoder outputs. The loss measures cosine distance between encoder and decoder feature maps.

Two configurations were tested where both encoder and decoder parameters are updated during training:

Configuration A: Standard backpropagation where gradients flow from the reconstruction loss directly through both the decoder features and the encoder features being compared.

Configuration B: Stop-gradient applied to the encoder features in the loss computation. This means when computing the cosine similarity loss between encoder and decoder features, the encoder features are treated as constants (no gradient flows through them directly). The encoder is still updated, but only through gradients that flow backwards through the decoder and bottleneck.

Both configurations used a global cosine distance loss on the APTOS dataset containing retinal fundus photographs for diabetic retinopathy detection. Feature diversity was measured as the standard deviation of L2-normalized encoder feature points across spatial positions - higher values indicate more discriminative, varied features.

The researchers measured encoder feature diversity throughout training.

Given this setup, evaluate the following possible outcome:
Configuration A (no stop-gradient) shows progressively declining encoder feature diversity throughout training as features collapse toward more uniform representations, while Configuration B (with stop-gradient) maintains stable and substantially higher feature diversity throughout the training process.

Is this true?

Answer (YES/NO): YES